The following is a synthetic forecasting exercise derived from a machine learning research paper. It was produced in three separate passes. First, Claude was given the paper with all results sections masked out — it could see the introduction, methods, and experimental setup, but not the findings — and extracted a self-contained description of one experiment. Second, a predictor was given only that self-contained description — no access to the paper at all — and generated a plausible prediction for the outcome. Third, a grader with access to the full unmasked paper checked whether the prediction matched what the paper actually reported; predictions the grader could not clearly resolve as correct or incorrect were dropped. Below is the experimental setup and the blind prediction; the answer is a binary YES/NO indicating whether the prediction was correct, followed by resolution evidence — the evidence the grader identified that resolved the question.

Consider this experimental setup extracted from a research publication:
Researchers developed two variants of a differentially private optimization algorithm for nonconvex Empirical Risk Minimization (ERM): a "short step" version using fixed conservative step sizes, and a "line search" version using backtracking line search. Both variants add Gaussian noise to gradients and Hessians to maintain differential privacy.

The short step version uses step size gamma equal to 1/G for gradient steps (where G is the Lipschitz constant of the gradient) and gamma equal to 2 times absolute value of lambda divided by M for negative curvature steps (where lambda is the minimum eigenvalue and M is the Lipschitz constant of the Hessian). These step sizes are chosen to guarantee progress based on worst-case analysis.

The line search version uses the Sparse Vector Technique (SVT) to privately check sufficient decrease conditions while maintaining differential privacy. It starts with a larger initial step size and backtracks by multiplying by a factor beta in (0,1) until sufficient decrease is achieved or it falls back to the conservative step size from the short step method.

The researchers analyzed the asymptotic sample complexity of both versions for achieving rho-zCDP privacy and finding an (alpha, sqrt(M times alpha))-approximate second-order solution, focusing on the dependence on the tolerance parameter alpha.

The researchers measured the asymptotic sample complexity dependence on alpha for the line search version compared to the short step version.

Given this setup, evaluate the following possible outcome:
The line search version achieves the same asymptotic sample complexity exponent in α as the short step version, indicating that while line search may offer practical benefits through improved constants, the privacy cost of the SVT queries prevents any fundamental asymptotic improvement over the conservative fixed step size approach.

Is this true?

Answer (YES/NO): YES